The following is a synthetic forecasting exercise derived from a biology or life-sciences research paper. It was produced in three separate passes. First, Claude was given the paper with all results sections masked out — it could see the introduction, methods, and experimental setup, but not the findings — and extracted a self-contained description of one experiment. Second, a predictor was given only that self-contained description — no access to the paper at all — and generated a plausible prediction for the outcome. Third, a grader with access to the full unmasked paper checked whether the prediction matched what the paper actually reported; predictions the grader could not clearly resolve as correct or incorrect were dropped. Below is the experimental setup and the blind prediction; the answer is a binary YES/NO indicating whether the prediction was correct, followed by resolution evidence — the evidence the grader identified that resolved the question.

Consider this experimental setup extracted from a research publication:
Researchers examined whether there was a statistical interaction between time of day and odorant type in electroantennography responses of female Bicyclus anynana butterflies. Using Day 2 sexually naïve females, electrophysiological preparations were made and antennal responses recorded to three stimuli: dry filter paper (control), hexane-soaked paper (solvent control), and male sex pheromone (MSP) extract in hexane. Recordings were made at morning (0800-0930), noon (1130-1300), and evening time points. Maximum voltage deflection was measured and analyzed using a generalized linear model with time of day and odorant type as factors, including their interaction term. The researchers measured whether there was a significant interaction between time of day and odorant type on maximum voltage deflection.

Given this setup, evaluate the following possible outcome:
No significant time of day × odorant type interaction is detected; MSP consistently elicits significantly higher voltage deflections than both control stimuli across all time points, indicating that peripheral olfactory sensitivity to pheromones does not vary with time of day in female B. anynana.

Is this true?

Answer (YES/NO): NO